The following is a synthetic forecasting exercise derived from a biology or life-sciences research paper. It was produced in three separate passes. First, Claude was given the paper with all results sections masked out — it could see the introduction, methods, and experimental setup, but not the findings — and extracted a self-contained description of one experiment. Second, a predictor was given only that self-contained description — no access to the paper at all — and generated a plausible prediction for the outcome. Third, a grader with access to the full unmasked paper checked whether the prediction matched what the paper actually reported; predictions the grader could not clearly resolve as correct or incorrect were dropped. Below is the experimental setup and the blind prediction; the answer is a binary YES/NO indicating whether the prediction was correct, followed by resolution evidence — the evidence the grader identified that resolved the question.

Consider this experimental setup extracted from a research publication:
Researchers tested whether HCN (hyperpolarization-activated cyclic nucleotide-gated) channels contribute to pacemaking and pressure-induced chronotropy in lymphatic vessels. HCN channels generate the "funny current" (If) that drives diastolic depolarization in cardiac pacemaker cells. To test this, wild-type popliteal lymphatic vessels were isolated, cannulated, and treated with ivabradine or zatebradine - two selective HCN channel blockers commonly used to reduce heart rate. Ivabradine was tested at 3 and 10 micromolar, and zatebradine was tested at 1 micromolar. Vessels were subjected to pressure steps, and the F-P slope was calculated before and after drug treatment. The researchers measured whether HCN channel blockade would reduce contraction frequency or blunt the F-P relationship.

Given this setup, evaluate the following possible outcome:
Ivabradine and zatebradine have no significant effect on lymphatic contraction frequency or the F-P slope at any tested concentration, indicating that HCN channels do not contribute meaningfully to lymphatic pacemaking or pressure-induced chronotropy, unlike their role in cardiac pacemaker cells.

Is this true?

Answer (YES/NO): YES